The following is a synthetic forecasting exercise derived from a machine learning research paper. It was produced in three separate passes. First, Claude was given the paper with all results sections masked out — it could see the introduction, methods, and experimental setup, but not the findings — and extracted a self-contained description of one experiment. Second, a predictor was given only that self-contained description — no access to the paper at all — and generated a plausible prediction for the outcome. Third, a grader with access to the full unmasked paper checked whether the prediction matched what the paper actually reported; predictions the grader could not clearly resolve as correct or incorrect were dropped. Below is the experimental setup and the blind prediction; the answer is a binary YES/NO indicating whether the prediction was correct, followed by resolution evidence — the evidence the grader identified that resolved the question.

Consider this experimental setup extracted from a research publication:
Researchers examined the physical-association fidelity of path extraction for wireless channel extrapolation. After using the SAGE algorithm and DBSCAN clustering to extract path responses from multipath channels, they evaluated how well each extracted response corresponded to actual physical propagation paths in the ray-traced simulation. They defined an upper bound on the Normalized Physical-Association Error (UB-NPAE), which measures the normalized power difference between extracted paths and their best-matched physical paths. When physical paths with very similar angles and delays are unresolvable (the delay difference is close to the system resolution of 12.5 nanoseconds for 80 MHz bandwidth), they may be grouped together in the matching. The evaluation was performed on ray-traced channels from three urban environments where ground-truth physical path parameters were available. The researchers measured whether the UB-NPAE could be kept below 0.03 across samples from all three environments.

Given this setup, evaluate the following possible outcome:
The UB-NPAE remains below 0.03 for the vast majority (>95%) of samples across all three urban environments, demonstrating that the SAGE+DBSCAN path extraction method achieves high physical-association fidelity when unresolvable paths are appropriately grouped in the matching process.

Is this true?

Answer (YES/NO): NO